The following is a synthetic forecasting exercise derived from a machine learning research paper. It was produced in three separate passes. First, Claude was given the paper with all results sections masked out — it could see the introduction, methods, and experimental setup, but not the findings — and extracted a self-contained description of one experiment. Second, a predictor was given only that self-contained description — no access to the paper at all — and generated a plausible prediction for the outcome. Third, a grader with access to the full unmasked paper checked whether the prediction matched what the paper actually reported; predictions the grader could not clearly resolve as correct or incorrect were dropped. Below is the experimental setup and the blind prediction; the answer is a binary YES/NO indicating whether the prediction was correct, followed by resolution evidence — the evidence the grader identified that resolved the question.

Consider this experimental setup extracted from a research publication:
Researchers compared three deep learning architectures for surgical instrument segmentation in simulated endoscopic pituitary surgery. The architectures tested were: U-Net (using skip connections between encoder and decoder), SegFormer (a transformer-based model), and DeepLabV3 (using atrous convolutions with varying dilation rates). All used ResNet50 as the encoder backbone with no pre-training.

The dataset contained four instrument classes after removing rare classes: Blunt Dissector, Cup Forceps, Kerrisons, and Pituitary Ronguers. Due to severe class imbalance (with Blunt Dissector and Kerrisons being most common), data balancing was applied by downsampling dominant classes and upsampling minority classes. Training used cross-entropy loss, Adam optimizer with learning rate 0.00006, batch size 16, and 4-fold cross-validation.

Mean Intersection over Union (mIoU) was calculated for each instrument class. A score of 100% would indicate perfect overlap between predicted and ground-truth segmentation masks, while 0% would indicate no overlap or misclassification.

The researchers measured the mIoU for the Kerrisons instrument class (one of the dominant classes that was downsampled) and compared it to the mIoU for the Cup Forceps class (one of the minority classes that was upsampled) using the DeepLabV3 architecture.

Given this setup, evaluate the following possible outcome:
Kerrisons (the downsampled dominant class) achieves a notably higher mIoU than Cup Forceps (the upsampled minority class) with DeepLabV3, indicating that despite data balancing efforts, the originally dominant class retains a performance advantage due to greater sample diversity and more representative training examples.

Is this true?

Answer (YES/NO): YES